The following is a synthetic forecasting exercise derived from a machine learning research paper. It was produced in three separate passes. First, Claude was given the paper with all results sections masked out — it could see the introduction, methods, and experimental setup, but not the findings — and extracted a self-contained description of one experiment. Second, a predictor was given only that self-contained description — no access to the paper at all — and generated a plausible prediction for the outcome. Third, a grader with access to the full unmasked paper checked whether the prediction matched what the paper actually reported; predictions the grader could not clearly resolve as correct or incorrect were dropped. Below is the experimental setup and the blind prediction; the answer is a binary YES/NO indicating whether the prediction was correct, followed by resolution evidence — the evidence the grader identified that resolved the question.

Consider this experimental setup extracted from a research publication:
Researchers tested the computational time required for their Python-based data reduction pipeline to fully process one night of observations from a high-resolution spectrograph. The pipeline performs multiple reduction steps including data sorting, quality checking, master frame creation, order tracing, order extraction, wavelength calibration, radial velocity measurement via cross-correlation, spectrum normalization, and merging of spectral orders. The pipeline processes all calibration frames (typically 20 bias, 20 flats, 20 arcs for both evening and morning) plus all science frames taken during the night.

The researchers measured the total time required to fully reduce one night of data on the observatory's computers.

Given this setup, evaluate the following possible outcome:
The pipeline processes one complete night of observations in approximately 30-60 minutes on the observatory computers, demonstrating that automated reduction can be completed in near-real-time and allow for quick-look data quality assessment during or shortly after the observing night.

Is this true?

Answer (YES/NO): NO